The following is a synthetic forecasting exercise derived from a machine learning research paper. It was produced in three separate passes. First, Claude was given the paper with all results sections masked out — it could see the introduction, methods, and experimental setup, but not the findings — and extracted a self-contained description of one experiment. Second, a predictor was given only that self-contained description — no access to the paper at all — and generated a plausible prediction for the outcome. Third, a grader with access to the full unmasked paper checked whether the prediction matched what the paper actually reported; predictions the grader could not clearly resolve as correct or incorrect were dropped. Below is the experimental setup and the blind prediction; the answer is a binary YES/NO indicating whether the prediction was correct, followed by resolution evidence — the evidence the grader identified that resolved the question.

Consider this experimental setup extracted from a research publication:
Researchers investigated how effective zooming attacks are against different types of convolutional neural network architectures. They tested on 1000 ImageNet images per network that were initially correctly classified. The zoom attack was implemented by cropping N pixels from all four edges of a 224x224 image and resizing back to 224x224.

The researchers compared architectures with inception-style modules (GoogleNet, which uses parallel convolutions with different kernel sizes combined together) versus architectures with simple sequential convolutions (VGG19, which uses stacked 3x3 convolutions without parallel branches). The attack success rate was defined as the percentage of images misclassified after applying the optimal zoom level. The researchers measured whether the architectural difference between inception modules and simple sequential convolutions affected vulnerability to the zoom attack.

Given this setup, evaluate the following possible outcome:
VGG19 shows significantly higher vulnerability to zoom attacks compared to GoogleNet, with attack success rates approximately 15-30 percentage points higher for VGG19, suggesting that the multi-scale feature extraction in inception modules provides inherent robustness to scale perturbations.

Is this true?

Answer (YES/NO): NO